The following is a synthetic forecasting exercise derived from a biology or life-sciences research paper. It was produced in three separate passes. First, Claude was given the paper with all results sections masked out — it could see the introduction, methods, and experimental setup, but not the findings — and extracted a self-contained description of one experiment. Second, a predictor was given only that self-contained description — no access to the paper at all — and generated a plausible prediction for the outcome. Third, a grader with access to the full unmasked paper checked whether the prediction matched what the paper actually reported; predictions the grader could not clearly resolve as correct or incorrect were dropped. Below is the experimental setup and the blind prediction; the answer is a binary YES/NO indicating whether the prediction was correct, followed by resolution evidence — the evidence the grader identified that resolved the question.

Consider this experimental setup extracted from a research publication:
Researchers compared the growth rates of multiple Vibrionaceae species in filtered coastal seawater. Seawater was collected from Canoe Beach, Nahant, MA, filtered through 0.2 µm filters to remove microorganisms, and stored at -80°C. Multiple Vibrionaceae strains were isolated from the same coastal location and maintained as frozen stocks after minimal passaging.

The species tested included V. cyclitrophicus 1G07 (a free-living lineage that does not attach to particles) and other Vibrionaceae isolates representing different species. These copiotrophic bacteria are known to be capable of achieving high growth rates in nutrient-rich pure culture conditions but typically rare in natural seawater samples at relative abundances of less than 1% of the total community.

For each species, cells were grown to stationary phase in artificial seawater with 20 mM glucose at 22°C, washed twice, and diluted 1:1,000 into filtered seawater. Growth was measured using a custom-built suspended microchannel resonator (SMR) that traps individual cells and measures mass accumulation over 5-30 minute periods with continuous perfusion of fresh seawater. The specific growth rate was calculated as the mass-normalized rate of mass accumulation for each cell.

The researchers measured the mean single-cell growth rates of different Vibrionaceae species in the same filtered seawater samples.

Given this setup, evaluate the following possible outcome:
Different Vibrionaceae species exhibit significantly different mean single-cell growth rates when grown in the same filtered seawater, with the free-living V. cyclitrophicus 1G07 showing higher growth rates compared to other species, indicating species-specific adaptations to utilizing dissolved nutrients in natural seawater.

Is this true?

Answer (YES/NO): NO